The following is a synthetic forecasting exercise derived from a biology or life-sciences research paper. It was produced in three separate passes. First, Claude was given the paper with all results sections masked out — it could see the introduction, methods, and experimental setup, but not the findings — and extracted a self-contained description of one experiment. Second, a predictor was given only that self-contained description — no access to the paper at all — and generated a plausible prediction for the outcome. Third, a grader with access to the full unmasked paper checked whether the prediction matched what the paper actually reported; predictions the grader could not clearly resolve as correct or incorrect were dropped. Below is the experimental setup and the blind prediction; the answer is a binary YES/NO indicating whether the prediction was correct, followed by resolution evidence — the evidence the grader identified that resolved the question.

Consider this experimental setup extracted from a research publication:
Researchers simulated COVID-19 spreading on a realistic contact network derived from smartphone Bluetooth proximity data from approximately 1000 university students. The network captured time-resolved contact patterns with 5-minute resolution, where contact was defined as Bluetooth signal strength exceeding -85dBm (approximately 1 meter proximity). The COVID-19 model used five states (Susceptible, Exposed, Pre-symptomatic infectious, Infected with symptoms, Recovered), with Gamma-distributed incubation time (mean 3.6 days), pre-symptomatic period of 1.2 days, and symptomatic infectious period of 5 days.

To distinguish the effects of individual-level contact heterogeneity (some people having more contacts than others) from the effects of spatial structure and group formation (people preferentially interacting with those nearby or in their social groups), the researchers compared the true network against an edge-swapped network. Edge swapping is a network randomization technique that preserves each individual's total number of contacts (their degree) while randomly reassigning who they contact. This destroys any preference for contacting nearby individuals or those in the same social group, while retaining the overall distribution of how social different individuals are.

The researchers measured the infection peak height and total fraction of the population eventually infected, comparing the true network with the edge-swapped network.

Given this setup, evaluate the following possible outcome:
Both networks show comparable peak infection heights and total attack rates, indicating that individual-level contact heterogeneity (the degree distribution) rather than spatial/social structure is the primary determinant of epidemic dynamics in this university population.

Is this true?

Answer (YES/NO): NO